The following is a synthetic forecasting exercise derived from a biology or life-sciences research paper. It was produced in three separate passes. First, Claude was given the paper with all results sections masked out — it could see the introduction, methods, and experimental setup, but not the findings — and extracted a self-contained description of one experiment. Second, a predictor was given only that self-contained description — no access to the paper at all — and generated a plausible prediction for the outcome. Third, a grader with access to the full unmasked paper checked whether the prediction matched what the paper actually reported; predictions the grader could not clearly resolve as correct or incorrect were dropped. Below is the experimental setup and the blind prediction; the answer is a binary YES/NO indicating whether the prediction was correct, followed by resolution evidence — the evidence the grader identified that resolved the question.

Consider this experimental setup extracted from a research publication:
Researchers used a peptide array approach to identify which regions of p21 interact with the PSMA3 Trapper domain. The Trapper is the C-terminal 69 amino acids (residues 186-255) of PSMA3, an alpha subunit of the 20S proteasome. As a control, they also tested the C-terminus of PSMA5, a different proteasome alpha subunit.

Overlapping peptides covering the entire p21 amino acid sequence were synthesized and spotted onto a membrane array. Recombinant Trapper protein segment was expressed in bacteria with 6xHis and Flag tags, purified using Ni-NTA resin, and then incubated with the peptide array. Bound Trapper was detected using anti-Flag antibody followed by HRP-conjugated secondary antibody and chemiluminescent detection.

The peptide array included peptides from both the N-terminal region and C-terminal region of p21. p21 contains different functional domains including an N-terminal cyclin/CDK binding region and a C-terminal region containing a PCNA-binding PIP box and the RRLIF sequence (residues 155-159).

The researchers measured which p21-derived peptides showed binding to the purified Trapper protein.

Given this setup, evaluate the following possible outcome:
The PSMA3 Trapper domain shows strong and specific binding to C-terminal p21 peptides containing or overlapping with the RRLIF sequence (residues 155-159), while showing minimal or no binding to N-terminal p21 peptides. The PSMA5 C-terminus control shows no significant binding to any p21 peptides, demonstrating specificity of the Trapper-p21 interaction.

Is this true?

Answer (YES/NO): NO